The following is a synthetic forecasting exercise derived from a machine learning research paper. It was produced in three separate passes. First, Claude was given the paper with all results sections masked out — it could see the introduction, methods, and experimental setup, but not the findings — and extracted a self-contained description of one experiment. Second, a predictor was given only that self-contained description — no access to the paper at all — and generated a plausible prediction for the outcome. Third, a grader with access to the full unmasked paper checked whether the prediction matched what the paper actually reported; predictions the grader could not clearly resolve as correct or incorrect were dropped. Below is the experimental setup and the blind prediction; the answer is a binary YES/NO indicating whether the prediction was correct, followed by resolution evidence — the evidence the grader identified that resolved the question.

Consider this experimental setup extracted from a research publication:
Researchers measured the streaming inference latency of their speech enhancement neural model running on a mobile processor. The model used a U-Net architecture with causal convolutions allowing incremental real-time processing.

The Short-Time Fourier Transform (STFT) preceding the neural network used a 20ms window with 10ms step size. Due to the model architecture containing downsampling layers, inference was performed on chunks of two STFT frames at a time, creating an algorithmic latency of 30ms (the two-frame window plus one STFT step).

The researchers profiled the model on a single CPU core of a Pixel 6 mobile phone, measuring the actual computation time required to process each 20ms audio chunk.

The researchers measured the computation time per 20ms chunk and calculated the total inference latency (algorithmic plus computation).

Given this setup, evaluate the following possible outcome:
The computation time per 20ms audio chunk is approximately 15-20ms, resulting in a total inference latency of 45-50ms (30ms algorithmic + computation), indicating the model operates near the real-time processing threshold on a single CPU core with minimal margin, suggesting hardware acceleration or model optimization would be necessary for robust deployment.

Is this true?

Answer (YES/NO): NO